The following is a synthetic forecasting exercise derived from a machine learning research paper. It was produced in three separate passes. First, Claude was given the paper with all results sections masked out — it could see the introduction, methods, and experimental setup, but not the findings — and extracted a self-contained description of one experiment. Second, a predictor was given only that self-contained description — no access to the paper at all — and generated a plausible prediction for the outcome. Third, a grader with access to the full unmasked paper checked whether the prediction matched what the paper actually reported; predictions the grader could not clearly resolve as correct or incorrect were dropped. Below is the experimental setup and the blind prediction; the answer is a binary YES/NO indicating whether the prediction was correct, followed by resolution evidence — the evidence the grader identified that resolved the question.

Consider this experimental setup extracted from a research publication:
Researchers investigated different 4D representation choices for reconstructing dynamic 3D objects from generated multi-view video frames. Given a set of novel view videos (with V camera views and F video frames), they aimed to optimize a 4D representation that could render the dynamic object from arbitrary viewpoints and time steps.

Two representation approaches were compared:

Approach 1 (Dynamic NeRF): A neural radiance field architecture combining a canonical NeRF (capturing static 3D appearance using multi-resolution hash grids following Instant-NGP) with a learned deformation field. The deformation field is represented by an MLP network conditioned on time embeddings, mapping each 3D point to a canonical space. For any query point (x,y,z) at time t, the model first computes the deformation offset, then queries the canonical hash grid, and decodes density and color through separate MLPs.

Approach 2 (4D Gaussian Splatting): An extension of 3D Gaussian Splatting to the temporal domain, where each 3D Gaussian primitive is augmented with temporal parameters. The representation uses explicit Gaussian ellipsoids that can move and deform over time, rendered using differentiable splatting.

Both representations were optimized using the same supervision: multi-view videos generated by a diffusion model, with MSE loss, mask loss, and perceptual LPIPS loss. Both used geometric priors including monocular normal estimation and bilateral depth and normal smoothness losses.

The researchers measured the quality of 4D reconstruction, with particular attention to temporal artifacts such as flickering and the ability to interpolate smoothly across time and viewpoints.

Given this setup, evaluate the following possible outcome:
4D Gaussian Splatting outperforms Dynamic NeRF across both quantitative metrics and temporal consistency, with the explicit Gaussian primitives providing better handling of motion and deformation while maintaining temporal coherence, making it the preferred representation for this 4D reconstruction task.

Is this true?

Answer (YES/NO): NO